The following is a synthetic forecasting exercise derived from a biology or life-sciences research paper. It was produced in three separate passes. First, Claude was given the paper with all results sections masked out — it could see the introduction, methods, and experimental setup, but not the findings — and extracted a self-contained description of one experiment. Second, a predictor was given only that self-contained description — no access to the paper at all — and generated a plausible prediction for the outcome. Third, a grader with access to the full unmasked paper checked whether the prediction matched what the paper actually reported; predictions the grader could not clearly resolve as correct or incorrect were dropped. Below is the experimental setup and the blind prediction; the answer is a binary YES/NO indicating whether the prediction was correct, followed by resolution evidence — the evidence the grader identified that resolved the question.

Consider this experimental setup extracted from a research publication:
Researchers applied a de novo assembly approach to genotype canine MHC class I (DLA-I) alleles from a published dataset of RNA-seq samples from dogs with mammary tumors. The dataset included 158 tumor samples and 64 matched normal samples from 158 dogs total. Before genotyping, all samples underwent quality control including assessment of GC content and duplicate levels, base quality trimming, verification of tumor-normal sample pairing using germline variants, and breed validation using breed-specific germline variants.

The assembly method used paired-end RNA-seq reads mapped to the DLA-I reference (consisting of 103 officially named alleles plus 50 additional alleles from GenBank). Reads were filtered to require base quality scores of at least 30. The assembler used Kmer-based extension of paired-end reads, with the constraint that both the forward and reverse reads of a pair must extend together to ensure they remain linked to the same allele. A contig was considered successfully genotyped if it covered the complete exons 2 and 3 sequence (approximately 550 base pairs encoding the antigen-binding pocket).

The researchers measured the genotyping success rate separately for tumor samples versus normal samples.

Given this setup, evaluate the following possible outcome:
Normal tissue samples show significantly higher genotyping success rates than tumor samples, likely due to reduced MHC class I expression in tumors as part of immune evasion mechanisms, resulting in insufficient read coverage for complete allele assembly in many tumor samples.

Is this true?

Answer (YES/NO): NO